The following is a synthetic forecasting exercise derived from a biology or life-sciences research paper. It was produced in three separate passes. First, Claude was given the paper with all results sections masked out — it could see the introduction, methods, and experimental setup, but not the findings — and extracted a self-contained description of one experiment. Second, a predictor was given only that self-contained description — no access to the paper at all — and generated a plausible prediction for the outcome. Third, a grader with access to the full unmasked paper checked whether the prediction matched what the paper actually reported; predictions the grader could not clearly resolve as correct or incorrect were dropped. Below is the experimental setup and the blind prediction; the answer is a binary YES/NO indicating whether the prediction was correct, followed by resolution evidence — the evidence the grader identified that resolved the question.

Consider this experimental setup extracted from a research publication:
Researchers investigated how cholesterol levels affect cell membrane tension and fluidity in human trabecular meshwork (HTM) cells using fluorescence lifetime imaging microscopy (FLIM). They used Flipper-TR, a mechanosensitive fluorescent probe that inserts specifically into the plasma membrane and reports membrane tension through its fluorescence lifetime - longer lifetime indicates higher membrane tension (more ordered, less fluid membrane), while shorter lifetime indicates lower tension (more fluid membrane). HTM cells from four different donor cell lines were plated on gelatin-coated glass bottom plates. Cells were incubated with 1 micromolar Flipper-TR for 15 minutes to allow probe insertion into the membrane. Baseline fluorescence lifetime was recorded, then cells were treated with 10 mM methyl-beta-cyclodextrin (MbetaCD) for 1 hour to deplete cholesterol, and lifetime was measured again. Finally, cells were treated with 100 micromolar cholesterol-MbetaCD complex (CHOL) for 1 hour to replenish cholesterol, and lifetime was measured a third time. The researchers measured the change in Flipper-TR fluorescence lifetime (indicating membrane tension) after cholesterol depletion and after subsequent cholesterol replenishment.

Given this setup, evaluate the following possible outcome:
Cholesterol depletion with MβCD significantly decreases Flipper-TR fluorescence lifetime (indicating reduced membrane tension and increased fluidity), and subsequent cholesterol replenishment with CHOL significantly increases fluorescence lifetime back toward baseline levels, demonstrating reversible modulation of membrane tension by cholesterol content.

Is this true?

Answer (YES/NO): NO